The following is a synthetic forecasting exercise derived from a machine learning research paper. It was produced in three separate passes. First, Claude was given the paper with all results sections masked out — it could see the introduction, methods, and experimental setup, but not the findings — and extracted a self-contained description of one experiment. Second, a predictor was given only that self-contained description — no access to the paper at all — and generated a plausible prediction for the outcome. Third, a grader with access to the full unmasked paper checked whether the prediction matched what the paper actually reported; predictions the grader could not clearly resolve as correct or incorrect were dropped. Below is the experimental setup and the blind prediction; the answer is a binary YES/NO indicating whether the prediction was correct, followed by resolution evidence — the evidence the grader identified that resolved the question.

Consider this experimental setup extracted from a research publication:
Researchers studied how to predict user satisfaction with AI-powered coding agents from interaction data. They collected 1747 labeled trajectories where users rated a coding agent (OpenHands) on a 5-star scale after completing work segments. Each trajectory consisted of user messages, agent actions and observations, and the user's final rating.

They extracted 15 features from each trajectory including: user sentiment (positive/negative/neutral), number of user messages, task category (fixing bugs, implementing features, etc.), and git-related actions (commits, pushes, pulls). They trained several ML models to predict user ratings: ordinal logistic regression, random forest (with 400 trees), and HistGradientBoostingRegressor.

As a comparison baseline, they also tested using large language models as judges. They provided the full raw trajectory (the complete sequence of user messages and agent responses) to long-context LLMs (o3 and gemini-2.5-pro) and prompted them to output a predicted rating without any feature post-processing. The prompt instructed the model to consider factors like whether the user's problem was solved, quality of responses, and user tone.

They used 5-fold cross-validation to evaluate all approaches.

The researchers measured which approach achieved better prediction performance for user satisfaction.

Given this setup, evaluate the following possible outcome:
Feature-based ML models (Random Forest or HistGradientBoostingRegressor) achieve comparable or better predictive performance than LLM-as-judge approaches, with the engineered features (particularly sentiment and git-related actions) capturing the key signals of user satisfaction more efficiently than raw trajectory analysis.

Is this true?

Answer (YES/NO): YES